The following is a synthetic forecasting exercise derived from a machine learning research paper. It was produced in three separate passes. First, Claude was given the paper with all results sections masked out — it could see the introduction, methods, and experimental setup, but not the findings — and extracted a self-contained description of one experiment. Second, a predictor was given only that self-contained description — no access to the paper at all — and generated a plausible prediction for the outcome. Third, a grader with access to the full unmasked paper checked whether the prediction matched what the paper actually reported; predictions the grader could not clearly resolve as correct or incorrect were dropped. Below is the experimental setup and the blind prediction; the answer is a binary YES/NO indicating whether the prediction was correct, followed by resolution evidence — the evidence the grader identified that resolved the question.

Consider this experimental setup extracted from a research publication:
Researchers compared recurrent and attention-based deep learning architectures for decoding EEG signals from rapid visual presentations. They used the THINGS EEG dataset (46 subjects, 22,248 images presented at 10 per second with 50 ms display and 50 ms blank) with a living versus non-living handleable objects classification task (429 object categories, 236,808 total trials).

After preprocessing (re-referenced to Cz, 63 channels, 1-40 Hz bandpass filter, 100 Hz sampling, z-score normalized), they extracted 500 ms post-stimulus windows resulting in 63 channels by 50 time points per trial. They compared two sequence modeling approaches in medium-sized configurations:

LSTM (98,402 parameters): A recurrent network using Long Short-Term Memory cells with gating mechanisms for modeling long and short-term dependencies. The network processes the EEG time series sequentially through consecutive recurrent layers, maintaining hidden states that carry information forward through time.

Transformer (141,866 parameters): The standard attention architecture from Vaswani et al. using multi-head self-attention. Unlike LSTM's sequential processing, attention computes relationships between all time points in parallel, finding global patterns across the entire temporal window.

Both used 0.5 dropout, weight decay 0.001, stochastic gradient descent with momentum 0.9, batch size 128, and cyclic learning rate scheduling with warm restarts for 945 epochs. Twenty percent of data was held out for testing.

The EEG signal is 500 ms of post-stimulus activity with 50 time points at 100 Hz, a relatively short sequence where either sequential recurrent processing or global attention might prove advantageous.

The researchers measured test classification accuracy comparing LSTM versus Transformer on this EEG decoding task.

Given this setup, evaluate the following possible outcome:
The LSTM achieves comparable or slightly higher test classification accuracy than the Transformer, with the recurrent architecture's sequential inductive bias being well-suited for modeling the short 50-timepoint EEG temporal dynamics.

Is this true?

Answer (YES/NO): NO